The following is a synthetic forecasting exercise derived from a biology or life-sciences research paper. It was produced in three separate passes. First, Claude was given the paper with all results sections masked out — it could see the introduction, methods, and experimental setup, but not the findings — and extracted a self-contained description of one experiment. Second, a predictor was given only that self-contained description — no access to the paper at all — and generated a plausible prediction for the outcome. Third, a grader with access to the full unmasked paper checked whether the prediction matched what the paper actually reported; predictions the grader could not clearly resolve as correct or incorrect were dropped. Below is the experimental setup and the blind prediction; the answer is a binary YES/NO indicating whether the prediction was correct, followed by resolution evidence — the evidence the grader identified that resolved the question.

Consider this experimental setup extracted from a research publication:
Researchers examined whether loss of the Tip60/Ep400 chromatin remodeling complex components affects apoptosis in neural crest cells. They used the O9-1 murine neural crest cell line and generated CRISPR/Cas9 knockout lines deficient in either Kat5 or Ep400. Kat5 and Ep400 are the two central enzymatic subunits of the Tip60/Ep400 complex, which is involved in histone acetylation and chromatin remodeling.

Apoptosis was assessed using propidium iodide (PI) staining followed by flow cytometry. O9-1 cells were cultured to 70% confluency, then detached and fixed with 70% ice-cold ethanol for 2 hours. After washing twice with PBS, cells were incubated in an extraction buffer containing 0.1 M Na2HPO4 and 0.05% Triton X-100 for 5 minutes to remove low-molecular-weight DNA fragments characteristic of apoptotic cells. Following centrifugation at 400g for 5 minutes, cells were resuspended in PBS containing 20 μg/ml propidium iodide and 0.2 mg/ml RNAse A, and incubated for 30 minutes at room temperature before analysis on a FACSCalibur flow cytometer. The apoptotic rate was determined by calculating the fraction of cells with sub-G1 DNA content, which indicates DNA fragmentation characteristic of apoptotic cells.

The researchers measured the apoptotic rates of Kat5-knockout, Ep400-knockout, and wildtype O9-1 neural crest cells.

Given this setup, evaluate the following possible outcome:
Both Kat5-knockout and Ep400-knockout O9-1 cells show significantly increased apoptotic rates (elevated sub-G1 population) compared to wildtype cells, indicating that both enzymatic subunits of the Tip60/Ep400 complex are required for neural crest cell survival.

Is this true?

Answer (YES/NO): NO